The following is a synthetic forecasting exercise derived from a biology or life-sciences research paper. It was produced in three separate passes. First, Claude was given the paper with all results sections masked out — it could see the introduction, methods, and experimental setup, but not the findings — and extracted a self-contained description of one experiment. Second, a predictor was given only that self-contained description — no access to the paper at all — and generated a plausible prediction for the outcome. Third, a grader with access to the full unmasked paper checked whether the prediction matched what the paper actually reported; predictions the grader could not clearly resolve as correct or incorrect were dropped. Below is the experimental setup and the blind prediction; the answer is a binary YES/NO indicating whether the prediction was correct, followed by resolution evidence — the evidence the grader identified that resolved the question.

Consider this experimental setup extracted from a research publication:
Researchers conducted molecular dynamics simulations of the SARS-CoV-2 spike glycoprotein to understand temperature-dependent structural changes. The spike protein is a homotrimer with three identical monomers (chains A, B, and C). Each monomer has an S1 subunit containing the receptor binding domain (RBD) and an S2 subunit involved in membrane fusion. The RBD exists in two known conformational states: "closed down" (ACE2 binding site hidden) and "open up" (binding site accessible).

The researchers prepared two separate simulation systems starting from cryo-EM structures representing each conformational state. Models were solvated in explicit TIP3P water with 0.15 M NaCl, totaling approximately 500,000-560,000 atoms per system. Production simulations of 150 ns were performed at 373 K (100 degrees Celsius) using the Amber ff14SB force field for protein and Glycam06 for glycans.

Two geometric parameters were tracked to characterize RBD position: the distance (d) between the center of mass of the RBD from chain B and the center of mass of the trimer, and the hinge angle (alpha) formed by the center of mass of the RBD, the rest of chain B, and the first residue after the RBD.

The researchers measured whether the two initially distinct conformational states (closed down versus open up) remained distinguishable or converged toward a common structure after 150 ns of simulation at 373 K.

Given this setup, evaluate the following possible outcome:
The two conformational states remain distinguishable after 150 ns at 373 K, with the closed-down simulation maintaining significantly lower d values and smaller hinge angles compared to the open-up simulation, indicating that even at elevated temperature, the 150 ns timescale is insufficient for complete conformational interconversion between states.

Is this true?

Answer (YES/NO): YES